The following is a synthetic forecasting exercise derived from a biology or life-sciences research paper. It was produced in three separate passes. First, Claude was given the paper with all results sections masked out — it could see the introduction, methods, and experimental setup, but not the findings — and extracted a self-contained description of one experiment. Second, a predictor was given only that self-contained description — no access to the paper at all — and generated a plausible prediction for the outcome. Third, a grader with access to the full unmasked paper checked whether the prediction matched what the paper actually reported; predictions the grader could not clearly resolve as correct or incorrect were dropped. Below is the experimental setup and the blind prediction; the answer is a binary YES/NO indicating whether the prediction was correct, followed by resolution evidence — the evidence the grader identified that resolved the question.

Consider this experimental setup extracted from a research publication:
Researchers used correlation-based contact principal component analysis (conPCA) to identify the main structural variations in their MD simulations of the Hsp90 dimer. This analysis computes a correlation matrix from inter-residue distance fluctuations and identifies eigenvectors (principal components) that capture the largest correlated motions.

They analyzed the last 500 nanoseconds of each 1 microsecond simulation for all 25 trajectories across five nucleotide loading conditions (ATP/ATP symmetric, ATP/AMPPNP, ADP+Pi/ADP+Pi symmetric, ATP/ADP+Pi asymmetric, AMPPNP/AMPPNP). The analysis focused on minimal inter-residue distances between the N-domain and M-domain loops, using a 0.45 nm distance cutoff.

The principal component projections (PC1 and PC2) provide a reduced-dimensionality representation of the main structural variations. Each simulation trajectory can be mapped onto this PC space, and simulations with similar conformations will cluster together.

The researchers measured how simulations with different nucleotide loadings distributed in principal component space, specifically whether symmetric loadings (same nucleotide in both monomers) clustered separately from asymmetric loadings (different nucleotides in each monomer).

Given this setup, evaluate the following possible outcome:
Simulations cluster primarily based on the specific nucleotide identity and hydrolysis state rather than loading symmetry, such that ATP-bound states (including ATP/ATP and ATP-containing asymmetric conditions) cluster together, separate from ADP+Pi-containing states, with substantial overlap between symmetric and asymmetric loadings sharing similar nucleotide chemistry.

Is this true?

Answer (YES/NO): NO